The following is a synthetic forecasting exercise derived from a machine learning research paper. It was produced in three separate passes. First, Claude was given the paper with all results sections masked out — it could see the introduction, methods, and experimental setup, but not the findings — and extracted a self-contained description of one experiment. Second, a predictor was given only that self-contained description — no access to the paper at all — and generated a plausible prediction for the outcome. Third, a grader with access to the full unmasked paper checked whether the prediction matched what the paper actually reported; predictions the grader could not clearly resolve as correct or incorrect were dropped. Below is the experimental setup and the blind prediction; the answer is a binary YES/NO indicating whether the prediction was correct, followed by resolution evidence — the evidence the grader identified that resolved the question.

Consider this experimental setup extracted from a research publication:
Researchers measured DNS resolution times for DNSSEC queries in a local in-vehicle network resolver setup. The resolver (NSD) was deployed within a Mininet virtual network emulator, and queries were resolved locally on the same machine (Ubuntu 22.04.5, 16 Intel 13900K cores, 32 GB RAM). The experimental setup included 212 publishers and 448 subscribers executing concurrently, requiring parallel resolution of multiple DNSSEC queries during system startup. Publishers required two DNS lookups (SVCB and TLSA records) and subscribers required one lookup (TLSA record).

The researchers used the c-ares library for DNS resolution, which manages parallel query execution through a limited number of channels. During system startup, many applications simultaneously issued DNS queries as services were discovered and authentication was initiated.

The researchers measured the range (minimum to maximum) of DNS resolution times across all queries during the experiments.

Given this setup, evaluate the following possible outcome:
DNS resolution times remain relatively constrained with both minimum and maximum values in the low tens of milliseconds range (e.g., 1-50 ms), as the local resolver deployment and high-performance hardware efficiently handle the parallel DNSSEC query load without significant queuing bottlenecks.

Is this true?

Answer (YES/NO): NO